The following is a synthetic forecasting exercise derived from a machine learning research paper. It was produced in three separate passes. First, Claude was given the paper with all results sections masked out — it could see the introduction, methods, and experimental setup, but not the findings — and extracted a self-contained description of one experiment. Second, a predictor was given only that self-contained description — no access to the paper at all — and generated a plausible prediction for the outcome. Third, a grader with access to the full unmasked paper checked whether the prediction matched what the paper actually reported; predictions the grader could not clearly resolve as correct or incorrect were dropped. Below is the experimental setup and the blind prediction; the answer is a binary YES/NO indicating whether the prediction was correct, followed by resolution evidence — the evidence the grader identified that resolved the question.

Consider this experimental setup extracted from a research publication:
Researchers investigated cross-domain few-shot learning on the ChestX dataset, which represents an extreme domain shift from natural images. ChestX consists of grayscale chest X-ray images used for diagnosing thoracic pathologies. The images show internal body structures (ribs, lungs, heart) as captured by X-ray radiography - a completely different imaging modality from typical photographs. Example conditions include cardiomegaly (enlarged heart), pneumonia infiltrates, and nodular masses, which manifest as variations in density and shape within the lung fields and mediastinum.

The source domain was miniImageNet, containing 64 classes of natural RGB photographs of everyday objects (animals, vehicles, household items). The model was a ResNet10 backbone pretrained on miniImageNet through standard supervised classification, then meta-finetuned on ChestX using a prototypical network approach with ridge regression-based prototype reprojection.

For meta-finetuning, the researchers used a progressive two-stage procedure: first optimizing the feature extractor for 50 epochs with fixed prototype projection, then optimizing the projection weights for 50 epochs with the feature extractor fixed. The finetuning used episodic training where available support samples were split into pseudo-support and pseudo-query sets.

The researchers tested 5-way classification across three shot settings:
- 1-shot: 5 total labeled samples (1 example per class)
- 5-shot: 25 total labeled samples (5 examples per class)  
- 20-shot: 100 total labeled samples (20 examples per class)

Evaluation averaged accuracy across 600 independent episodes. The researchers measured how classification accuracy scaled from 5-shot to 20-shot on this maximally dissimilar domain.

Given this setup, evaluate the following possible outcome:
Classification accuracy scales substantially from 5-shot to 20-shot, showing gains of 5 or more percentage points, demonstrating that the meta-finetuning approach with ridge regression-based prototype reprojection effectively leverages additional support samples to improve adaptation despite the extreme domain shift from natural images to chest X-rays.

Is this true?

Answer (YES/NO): YES